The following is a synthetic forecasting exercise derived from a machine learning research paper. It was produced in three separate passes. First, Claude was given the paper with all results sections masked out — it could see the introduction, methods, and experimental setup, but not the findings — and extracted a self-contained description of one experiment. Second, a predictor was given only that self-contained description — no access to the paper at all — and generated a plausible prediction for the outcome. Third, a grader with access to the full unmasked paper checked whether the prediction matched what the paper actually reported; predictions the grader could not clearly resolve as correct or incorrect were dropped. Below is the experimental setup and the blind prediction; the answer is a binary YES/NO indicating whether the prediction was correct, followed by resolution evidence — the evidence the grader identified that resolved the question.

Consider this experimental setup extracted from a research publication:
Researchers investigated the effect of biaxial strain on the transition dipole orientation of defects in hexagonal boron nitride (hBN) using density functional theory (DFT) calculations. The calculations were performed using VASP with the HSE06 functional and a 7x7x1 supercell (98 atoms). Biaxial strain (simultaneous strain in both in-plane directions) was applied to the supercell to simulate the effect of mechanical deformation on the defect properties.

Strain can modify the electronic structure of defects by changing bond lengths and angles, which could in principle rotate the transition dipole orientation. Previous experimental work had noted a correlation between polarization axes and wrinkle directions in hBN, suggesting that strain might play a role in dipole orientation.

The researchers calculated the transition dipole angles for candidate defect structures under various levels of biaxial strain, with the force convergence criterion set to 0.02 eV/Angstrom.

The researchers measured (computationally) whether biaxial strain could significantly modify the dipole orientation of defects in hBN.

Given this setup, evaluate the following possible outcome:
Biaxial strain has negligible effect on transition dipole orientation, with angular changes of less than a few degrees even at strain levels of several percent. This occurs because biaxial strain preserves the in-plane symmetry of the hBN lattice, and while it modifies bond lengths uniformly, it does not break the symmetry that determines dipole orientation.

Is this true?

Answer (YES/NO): NO